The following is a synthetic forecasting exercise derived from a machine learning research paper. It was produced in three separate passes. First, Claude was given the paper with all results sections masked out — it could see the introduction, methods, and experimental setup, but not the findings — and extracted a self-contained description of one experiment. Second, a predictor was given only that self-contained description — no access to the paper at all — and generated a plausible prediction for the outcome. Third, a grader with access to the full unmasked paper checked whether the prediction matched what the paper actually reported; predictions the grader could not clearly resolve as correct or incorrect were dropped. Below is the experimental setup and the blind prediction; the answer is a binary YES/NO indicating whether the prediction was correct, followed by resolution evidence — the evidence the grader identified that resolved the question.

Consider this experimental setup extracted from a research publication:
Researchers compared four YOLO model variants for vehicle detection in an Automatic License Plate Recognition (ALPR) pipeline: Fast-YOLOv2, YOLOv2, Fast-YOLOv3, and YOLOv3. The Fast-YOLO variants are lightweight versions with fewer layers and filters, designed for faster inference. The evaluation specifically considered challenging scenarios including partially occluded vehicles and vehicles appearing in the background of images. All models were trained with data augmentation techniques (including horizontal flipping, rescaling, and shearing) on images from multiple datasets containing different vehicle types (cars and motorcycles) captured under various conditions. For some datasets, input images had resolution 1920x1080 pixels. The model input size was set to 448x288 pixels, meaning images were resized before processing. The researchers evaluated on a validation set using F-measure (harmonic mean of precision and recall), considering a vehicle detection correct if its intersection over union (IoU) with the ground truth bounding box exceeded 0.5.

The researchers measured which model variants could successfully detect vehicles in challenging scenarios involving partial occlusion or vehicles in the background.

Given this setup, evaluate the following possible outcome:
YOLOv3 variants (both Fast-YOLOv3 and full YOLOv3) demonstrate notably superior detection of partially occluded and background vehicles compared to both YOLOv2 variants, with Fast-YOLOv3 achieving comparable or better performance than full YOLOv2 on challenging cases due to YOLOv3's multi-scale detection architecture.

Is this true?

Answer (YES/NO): NO